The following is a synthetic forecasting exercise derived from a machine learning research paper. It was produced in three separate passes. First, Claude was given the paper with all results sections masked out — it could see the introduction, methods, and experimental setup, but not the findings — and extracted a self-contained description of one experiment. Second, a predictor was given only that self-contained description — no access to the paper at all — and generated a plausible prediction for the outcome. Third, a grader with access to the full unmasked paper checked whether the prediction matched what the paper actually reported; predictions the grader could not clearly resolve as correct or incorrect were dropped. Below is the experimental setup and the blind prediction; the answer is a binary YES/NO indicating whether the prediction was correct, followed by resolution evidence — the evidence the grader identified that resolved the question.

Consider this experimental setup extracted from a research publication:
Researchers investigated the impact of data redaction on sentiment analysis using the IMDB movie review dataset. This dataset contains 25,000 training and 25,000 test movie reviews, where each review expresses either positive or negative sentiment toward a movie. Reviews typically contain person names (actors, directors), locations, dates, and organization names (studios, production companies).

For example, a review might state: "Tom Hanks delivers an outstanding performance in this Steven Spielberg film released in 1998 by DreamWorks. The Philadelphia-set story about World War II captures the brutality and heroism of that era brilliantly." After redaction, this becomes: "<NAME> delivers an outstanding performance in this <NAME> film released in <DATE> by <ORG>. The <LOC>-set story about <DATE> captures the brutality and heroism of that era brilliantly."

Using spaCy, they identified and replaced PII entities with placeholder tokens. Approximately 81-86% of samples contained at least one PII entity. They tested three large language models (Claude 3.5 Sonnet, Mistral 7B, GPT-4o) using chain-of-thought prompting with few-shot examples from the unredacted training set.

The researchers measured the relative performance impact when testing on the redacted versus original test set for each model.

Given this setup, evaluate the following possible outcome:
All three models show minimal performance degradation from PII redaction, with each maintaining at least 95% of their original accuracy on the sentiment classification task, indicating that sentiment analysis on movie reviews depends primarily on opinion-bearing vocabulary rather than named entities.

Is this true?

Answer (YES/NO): YES